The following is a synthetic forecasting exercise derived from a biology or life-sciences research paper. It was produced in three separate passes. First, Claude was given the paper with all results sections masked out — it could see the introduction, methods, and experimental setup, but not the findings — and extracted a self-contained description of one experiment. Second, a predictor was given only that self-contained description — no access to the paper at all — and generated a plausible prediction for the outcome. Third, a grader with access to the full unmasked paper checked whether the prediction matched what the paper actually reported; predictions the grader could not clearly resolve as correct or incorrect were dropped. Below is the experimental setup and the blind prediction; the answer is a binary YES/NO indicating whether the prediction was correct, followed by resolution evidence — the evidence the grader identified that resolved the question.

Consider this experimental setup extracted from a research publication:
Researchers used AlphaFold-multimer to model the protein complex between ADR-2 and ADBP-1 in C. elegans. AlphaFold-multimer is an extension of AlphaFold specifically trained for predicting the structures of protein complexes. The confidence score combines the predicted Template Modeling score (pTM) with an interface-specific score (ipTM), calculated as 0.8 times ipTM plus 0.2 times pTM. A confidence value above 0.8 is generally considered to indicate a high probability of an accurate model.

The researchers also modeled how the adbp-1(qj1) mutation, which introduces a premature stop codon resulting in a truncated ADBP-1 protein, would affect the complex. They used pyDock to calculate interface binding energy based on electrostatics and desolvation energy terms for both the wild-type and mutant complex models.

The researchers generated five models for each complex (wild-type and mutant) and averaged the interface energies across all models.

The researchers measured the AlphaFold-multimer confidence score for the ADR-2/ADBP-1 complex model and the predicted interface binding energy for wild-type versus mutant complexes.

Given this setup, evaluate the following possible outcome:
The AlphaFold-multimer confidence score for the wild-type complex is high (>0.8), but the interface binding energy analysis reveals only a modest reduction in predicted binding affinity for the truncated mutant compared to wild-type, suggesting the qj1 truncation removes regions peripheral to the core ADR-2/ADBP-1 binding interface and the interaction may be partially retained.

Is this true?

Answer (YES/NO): NO